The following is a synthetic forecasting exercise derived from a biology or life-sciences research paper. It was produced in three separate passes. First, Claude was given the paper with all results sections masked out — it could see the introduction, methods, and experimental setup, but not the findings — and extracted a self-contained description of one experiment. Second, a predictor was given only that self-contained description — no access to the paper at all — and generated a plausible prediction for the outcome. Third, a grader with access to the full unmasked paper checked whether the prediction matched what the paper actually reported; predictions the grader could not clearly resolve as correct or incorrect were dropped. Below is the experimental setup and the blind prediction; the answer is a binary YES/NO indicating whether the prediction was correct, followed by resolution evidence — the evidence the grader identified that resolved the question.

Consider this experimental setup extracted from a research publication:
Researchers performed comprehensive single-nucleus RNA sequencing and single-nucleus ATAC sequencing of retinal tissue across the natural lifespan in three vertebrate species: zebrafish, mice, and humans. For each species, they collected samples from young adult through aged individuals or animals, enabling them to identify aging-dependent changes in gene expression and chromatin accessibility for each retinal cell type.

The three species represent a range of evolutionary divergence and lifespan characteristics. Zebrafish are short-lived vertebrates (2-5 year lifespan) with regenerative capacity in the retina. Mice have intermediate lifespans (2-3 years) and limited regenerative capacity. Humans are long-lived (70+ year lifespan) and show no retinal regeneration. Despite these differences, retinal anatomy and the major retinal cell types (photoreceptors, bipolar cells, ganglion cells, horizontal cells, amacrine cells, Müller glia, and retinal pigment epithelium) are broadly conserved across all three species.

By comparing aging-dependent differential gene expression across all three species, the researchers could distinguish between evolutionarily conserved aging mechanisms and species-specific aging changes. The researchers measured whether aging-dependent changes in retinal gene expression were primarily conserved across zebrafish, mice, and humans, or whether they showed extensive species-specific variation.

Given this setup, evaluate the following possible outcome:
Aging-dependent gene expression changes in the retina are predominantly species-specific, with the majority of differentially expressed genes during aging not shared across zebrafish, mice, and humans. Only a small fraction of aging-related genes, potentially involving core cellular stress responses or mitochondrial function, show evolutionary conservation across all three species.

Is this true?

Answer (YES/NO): NO